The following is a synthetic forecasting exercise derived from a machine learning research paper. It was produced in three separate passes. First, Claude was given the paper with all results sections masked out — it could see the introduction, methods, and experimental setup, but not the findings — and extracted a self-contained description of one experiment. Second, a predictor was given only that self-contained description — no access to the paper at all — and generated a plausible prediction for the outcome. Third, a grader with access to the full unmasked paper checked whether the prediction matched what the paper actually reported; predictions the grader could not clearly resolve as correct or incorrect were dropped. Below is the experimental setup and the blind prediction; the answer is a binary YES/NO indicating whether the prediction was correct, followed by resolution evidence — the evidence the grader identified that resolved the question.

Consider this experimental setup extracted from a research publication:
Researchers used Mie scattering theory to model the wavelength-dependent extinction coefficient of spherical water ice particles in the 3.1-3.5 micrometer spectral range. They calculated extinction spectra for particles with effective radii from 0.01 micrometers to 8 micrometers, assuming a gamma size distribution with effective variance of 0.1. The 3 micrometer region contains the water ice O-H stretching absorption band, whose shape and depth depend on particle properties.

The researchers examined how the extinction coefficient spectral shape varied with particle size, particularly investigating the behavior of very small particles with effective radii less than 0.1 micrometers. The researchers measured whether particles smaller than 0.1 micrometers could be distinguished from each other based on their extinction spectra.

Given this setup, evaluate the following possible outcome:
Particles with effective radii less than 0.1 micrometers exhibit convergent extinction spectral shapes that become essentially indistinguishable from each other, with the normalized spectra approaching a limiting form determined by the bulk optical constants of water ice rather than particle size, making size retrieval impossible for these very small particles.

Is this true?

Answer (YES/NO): YES